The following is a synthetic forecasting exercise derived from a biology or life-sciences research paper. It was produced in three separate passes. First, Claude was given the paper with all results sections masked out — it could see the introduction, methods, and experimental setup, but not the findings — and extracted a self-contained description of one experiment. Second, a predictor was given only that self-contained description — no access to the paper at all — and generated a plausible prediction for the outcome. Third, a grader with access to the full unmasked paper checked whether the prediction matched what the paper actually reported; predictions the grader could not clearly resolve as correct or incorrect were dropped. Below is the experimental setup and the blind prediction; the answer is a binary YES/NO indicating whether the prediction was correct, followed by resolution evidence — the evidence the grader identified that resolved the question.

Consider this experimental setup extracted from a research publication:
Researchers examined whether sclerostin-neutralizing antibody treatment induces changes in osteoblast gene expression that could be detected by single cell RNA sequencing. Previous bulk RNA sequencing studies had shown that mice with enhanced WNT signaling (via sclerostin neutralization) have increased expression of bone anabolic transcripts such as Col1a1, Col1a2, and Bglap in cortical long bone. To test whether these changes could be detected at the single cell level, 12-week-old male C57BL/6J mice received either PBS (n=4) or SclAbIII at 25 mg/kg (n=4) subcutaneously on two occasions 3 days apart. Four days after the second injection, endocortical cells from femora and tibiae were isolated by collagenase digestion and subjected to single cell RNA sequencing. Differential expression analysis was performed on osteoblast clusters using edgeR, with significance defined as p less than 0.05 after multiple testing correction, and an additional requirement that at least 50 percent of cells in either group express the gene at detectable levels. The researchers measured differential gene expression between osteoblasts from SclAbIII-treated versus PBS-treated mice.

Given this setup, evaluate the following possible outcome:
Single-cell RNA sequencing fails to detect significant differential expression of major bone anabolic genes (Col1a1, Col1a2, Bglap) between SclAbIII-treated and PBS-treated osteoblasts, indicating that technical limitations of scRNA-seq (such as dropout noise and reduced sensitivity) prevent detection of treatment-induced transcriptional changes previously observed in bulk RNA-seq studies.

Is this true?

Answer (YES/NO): YES